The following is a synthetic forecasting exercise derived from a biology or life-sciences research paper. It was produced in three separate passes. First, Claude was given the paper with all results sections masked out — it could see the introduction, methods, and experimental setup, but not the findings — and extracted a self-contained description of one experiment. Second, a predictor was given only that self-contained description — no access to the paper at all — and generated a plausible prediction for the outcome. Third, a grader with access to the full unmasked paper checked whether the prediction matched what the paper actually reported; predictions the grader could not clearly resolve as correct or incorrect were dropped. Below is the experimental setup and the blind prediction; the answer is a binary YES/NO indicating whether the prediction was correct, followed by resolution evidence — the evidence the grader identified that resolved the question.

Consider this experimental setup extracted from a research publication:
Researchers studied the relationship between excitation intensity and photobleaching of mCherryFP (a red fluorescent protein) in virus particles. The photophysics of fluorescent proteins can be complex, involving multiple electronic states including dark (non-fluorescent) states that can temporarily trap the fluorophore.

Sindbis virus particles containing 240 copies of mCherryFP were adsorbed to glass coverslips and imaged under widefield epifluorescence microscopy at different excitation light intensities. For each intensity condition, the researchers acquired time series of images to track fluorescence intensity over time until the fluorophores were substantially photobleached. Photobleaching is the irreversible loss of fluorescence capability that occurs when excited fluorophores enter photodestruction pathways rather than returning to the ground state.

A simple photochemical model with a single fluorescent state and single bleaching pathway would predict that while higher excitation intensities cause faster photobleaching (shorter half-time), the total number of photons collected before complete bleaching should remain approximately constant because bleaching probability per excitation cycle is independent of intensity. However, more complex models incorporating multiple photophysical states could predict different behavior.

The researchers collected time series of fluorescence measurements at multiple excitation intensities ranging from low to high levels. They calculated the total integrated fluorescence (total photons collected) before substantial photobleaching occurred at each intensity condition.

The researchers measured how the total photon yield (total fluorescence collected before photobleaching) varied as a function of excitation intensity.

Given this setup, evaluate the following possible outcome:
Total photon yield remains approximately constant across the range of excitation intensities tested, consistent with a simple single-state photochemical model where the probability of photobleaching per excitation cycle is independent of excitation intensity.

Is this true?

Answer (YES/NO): NO